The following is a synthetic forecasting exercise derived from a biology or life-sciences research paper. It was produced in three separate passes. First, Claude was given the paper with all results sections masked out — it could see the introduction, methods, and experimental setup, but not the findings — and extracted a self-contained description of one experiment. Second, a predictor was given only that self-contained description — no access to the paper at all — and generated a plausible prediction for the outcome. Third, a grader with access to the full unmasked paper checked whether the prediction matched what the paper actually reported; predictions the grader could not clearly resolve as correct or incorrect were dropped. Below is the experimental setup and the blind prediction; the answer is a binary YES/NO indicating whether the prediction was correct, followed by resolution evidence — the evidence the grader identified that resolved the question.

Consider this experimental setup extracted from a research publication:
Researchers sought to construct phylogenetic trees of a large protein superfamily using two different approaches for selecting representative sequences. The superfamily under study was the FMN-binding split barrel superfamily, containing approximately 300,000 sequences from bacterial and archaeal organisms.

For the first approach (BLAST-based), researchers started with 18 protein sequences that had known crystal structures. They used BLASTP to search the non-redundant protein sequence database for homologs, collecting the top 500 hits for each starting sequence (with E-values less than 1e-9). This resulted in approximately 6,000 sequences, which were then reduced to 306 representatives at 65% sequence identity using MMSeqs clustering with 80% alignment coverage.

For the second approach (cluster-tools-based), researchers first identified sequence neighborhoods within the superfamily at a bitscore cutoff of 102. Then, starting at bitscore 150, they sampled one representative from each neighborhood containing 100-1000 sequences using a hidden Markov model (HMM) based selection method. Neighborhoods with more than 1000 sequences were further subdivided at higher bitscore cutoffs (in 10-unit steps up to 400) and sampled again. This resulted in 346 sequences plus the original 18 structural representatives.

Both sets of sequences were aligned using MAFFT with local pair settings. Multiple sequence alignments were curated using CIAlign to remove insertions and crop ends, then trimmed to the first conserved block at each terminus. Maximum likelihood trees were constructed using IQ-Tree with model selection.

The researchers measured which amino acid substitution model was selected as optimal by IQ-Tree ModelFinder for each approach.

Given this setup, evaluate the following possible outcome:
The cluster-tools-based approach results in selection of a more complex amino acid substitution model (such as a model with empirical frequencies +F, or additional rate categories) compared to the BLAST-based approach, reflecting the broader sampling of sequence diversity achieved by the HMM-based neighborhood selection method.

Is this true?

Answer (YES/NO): YES